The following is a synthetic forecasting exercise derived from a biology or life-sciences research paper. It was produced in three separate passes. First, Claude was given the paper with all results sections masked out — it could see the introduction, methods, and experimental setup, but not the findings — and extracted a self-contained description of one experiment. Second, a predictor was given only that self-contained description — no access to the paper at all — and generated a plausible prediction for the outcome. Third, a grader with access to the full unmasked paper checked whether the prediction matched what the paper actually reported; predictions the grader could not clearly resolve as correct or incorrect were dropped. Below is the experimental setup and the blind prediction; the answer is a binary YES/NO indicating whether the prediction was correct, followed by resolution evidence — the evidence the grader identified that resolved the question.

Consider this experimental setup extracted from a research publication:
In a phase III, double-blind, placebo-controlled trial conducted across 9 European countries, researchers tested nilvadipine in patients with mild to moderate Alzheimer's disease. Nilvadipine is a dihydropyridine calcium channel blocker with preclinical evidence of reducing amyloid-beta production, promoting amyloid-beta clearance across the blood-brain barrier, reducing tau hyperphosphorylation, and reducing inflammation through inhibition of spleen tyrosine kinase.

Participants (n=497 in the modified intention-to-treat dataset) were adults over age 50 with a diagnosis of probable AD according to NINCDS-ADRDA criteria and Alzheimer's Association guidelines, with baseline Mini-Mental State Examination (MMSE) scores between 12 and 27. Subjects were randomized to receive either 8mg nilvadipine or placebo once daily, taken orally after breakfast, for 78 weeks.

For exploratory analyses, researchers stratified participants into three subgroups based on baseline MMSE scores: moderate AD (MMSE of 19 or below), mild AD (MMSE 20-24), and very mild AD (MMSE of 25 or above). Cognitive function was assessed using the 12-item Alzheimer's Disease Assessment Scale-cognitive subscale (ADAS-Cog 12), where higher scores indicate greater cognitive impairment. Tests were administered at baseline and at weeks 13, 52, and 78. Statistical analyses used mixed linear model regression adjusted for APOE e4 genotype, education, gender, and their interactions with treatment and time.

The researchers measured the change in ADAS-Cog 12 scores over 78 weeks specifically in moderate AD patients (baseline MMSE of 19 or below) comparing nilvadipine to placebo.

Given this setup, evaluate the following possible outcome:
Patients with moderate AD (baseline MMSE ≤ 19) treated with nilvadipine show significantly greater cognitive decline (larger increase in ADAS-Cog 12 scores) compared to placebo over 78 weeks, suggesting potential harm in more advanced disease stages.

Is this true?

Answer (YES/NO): YES